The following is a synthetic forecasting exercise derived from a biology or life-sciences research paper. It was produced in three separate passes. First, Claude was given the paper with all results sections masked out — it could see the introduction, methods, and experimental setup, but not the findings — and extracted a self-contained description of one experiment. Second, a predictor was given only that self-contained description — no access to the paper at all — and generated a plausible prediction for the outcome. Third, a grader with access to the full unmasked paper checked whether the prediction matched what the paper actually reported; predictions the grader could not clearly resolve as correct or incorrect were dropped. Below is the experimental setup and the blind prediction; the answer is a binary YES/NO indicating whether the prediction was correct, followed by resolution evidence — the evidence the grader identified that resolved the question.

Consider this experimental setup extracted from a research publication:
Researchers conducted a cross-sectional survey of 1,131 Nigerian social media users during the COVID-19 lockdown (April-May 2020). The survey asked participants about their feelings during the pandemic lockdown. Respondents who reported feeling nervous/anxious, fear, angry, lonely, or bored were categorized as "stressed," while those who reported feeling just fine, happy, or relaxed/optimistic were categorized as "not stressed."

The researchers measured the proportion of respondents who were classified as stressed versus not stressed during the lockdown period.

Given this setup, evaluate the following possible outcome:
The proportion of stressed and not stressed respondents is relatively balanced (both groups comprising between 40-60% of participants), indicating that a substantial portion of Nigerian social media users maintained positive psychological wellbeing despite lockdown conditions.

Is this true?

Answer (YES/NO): NO